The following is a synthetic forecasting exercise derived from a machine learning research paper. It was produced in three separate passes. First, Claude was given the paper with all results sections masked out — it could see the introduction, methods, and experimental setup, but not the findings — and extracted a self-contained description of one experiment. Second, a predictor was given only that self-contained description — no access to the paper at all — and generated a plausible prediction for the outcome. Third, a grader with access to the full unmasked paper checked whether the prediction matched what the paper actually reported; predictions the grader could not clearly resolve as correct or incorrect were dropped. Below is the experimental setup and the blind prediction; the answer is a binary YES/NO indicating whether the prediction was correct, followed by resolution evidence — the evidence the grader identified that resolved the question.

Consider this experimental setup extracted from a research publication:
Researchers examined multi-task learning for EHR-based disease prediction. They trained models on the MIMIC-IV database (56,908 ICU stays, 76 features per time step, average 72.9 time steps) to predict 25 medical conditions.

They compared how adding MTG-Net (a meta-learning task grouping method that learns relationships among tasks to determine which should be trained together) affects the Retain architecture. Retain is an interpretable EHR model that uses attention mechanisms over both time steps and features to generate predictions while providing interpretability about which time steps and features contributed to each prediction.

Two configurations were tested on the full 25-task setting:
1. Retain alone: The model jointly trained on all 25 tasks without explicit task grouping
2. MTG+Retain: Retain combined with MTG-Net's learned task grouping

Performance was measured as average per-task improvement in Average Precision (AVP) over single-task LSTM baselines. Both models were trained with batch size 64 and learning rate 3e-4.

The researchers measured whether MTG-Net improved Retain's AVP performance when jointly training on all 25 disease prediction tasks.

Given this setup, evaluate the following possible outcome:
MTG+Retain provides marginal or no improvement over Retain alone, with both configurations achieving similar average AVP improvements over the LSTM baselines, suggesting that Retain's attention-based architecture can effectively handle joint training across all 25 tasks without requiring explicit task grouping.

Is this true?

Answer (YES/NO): NO